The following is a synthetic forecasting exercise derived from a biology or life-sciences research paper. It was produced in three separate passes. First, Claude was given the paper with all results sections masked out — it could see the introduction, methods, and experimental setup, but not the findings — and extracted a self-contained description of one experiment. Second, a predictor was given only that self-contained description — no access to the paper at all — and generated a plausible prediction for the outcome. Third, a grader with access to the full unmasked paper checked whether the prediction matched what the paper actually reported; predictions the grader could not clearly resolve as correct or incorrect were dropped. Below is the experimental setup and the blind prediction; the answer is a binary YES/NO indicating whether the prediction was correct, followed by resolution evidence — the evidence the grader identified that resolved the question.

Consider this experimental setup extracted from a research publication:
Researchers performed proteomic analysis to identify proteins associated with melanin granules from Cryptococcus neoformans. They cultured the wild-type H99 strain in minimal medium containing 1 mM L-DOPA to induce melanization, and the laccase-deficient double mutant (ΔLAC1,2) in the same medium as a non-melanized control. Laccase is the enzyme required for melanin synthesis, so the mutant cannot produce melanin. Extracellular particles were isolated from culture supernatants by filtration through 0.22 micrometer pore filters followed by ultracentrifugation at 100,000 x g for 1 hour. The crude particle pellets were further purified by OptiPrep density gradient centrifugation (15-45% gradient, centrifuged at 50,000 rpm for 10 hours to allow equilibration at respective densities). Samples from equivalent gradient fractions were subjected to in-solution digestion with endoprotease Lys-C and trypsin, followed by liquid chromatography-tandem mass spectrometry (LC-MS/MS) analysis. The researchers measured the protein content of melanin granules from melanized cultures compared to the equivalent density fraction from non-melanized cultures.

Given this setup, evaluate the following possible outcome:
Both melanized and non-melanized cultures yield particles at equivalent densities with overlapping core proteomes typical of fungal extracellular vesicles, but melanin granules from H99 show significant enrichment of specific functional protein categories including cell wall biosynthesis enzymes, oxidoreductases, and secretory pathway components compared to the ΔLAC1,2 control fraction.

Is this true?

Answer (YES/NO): NO